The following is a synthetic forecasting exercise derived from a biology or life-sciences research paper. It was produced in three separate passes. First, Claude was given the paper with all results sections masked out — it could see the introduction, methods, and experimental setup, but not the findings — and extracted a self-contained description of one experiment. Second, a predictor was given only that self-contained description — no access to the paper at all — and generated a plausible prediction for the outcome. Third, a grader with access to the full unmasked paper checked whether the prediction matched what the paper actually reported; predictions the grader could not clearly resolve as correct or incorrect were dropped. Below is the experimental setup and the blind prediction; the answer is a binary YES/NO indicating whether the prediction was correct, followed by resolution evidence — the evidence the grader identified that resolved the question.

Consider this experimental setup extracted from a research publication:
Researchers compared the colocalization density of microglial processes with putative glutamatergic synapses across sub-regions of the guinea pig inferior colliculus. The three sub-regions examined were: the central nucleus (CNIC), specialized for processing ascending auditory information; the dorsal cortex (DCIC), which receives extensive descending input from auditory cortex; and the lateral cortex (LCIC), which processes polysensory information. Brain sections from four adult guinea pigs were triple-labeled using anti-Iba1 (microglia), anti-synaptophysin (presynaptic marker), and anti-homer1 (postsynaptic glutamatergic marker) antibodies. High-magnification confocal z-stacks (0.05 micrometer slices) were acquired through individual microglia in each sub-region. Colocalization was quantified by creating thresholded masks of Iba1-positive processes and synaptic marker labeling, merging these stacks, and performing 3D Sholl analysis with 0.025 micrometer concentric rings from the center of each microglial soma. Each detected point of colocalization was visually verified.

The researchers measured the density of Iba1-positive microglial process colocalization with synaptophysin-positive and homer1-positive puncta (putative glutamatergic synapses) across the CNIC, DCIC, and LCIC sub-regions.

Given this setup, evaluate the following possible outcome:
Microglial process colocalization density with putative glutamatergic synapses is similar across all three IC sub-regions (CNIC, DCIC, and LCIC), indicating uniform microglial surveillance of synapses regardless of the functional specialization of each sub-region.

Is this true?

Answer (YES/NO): NO